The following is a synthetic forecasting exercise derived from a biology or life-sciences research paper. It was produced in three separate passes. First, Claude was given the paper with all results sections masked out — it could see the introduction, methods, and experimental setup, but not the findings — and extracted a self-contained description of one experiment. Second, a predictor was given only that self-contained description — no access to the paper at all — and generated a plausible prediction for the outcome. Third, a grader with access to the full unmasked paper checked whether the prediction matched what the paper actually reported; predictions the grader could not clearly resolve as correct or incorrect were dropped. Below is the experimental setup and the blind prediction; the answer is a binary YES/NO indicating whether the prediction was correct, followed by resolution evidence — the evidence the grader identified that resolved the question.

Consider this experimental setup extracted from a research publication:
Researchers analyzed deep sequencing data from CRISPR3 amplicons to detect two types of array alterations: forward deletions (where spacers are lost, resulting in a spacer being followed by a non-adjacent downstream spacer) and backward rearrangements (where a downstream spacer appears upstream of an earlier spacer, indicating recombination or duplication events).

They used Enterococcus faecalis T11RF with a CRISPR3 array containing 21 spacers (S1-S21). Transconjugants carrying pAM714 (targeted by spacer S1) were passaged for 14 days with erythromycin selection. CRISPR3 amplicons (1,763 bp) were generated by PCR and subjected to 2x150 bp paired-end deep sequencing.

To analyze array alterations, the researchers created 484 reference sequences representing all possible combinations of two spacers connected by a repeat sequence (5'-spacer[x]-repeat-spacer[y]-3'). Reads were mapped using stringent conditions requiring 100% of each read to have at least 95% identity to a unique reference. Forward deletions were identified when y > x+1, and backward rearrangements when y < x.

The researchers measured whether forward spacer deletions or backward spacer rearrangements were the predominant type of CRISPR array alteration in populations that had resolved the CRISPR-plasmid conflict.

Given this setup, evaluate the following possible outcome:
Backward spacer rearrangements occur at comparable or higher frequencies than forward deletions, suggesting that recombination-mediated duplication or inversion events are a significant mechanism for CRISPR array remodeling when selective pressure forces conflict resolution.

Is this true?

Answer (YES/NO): NO